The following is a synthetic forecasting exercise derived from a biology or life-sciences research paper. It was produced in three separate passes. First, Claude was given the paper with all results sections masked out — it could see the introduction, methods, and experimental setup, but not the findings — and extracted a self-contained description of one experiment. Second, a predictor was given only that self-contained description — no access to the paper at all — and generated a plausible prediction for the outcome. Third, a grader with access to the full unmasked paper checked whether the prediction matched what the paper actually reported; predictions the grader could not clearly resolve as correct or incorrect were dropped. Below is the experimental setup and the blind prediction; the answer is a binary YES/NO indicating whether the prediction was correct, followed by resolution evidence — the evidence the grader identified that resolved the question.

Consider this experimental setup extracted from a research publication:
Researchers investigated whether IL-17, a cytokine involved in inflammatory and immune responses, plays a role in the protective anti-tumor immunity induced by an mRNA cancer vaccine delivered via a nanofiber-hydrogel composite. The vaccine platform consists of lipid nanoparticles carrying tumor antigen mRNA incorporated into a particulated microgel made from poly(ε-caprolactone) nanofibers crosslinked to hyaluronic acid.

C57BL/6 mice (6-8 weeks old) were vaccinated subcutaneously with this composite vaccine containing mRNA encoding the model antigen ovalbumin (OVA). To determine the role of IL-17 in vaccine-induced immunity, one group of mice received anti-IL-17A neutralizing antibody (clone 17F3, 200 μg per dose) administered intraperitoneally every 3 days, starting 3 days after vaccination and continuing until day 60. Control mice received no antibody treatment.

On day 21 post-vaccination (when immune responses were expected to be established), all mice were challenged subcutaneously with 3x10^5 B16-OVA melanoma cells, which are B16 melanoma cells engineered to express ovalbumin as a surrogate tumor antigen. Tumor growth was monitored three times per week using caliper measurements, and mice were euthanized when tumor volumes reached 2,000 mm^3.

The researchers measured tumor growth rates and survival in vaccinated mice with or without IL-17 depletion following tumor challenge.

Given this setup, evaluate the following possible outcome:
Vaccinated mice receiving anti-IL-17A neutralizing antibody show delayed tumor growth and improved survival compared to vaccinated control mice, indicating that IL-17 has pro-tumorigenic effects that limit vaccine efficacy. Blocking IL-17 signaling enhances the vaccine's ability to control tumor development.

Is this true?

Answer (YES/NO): NO